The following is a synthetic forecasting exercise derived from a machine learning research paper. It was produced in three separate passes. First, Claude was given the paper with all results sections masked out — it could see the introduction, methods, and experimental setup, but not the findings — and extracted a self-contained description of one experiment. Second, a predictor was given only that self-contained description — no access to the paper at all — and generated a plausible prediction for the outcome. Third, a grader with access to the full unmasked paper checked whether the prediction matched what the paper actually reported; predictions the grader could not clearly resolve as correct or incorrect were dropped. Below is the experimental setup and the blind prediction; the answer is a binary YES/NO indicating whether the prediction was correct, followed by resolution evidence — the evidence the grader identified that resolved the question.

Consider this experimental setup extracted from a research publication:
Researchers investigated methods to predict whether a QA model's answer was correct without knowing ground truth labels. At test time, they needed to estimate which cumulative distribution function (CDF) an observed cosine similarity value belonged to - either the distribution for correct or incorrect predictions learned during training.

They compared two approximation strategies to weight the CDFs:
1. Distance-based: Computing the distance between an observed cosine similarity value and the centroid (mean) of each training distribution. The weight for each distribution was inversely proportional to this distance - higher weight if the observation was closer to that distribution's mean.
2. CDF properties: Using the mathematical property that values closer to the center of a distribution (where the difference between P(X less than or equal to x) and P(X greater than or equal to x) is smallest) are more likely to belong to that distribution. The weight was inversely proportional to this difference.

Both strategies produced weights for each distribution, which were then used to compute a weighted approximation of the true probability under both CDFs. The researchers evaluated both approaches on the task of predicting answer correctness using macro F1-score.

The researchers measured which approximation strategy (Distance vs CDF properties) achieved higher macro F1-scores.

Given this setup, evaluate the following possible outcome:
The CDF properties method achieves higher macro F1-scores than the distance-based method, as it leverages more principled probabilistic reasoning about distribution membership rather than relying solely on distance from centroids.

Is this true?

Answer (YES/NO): NO